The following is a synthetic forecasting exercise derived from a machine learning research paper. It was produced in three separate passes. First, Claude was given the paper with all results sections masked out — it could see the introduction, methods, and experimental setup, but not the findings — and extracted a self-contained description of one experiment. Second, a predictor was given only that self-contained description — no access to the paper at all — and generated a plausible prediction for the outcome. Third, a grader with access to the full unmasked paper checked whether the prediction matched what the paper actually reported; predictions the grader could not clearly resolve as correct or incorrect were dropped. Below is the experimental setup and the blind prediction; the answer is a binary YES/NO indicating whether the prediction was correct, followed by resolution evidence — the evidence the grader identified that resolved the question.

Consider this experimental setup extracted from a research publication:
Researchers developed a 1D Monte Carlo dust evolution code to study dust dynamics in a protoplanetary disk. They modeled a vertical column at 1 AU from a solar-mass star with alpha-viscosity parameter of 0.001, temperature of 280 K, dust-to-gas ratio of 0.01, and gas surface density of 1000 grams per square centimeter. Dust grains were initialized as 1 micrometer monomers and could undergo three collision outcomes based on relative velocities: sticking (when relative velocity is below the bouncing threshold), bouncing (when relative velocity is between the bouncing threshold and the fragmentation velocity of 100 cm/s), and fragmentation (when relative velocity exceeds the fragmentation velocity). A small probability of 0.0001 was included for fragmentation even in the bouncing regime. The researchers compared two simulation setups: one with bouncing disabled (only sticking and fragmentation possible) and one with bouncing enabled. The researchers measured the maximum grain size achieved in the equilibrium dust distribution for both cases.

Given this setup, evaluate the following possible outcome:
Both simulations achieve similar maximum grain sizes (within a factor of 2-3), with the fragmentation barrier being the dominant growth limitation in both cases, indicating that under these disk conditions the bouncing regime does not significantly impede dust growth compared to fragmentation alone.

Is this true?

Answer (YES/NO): NO